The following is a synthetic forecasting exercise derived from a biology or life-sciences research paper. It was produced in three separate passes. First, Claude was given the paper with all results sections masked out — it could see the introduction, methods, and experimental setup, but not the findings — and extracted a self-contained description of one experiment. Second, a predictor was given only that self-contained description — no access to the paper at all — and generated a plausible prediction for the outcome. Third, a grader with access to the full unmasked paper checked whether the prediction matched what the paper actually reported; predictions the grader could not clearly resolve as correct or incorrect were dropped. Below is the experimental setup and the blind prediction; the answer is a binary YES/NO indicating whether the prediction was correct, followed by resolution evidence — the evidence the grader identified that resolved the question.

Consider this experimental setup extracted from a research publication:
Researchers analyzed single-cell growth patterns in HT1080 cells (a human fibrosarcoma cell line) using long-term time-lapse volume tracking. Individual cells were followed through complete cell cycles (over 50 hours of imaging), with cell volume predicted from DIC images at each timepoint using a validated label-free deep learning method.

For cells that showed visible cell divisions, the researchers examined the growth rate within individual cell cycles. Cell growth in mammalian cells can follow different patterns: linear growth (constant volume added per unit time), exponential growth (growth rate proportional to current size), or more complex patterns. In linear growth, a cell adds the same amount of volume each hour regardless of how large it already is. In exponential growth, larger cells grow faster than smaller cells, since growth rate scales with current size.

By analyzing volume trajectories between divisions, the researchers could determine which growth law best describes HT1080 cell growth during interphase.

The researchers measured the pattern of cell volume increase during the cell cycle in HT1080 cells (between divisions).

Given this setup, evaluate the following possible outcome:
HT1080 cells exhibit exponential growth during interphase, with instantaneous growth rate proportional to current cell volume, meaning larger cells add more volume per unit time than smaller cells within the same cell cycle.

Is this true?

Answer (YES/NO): NO